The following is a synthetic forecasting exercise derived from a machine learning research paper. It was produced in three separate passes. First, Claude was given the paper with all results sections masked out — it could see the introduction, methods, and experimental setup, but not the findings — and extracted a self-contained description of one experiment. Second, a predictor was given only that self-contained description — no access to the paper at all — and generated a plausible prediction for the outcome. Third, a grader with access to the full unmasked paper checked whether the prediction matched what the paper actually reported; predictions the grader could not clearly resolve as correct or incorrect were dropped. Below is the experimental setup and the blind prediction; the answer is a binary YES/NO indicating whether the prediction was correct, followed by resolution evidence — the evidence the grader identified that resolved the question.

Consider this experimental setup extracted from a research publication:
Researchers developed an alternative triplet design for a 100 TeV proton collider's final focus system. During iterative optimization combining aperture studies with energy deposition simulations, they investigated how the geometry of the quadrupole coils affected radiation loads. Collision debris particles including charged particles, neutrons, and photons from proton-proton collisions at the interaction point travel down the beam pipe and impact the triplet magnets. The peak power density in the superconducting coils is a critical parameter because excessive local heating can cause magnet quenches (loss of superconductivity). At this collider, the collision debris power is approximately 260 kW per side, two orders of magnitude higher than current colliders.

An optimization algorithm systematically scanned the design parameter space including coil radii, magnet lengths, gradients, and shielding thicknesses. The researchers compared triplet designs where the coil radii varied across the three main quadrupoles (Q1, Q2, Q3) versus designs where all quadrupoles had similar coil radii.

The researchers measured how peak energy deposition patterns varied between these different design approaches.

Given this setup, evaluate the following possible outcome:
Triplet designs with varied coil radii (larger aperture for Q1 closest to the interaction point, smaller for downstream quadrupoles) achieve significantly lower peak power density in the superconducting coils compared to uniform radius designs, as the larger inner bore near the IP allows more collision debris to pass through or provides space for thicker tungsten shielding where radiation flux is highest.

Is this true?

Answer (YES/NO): NO